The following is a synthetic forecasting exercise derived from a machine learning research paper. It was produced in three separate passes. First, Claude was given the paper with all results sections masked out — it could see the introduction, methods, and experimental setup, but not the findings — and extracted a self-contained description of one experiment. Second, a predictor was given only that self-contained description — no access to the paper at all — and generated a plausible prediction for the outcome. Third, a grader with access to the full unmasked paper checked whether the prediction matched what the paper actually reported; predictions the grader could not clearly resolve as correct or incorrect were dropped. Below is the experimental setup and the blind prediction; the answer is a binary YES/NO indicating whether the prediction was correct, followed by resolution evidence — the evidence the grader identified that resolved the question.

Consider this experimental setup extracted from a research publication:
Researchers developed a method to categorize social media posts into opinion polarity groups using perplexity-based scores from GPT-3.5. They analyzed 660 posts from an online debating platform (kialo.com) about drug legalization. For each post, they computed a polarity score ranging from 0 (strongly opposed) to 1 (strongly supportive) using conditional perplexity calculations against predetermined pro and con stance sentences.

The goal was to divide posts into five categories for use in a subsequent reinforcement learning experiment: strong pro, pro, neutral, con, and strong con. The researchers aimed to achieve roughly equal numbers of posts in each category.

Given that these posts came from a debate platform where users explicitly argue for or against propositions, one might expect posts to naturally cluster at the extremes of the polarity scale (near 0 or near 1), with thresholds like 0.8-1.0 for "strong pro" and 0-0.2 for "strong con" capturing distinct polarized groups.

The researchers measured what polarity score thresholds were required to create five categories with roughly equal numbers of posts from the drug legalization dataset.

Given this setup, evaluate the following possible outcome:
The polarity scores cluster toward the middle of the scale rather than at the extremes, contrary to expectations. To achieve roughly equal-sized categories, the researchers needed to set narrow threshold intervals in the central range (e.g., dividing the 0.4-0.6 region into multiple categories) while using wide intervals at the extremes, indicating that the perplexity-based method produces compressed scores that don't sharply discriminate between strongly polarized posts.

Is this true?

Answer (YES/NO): YES